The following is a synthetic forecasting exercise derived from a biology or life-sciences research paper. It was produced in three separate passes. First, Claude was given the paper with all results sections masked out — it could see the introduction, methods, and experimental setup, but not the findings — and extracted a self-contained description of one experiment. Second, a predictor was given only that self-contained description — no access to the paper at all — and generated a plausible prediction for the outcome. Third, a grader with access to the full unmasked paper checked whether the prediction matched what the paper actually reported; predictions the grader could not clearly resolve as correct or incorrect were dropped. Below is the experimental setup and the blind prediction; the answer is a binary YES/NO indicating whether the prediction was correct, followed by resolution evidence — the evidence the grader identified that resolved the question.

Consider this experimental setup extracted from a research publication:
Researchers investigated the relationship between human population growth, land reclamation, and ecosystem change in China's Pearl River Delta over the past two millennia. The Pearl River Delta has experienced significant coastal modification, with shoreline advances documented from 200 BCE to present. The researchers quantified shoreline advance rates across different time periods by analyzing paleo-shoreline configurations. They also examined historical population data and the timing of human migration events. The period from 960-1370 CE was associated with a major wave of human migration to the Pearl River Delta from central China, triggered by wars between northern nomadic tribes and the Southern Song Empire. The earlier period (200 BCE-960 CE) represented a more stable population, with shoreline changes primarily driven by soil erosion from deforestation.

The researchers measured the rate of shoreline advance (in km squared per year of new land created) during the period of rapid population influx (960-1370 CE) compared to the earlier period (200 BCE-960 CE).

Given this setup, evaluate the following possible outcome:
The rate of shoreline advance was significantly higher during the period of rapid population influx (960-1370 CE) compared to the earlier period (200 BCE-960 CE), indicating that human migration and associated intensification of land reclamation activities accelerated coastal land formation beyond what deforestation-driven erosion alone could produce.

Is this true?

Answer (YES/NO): YES